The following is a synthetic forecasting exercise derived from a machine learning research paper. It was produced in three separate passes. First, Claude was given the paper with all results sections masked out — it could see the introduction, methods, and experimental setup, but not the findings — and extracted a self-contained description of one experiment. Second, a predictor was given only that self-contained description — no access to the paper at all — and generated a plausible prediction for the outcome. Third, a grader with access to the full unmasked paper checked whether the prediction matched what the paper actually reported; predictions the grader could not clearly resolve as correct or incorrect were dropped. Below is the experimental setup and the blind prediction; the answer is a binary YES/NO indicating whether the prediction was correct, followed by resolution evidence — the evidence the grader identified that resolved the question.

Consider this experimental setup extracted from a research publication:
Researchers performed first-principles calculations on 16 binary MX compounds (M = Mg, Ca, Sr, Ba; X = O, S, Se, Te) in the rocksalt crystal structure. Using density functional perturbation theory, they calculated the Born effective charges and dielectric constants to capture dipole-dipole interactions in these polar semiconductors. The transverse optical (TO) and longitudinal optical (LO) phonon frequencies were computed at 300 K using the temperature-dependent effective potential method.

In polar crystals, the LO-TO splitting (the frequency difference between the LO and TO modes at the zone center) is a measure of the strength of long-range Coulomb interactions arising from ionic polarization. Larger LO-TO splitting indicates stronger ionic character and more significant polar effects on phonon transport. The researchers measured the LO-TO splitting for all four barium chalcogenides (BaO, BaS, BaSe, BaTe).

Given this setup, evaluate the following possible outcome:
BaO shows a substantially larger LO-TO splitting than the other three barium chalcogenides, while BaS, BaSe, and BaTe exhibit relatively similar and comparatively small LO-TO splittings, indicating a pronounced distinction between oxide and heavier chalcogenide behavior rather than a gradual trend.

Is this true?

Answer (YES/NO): NO